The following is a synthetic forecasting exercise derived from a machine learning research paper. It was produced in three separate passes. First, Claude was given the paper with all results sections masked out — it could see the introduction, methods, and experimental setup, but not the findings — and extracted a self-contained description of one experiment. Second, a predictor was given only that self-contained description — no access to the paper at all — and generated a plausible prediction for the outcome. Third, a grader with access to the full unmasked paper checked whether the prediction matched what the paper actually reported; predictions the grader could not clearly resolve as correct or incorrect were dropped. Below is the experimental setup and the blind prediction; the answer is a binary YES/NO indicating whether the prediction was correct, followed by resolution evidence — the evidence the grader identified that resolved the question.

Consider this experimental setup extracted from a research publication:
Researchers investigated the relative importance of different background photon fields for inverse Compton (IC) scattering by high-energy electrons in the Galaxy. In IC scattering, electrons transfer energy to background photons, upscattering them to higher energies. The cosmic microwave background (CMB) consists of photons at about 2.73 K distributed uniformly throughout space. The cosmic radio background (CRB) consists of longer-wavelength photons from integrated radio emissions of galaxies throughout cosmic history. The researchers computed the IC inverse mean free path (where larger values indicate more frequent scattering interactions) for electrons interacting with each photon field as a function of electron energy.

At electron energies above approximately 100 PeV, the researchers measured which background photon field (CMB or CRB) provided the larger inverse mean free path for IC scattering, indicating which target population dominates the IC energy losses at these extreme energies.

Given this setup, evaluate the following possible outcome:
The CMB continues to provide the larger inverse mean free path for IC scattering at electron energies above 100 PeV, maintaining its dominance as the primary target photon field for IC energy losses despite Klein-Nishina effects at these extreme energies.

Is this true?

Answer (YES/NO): NO